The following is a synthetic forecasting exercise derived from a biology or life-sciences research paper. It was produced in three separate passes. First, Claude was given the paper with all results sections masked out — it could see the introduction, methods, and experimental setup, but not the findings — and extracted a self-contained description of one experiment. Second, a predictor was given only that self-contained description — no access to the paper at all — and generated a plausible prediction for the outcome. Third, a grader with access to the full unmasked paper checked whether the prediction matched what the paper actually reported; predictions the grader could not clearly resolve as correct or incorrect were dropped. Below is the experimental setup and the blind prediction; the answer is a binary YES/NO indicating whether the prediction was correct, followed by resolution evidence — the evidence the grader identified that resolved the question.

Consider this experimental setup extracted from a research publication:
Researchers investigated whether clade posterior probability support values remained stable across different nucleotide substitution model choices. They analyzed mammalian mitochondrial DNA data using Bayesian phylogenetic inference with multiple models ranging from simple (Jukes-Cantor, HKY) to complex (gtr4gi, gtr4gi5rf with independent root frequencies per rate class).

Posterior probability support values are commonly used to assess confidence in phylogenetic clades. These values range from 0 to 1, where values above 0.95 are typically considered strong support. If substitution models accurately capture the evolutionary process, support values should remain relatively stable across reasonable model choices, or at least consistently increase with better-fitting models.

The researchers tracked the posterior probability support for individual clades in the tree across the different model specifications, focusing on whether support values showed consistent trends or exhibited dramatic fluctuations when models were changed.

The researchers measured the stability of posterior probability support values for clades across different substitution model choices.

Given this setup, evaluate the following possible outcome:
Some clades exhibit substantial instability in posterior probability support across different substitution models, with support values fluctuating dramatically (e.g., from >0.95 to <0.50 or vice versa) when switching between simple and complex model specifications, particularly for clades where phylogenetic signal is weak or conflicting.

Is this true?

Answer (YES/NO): YES